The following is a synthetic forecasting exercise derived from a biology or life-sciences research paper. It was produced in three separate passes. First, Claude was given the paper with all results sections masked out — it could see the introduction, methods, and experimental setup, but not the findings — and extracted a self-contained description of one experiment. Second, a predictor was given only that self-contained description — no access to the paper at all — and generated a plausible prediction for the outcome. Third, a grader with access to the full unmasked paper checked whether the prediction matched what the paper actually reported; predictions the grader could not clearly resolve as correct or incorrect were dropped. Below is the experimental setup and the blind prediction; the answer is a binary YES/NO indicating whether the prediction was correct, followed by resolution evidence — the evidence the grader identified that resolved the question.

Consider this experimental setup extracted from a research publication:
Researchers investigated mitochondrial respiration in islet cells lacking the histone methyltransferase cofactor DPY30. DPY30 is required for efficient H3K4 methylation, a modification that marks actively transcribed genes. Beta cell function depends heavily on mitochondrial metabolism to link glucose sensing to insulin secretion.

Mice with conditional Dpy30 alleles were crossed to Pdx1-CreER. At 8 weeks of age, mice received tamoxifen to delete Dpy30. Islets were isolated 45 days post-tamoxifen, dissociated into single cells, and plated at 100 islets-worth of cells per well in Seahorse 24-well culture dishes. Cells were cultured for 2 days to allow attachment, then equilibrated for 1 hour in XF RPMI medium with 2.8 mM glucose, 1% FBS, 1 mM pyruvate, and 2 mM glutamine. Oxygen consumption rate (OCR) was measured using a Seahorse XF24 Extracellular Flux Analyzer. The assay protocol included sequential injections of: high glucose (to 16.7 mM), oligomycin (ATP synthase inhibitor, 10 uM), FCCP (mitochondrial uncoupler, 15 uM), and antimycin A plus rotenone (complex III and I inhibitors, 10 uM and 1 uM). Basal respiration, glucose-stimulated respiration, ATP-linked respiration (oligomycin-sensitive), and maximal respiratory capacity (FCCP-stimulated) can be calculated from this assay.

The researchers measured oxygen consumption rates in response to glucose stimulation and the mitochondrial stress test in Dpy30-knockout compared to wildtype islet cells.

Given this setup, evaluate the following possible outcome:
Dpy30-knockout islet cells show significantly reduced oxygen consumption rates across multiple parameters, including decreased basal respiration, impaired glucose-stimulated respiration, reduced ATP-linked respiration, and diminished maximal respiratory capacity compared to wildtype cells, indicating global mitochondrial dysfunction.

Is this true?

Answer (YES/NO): NO